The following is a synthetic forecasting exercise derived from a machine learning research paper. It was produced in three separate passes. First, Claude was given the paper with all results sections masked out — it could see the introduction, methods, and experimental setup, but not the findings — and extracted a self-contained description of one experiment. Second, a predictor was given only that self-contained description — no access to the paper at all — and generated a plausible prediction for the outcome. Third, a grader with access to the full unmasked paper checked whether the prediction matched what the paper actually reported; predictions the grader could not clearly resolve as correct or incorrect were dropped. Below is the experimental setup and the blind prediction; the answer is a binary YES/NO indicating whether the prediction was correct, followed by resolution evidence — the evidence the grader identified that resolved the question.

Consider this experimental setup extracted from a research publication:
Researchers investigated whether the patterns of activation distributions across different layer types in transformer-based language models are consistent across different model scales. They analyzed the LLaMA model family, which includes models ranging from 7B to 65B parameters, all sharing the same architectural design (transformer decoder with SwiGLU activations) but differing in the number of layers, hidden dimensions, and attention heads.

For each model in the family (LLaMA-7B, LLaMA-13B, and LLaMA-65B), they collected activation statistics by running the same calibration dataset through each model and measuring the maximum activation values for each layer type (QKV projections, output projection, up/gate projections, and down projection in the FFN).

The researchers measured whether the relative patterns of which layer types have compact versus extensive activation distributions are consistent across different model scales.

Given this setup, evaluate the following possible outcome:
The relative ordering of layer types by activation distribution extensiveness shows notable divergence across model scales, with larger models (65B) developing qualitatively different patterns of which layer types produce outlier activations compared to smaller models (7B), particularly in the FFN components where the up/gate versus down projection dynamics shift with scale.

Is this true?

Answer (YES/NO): NO